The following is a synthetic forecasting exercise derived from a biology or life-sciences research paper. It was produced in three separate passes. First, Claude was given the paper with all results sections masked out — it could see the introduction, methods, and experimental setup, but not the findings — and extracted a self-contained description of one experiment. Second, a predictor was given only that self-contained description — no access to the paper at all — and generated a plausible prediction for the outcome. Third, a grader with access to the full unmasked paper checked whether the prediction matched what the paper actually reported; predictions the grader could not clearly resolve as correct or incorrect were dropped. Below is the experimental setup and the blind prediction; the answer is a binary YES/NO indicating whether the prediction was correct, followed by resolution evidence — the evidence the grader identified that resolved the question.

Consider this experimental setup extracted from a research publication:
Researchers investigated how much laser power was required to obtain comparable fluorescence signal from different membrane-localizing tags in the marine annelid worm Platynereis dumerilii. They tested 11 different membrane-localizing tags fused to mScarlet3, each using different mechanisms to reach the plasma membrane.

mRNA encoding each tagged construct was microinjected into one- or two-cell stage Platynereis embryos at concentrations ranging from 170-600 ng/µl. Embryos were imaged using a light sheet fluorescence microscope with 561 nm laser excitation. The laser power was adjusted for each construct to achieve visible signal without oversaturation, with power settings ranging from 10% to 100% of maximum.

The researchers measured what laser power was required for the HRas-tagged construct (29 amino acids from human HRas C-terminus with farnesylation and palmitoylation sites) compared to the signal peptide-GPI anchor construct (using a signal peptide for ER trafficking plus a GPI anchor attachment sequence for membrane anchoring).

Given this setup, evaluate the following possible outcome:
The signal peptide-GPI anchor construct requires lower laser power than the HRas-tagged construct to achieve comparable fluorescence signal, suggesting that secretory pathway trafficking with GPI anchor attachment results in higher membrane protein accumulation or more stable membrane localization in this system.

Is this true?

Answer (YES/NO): NO